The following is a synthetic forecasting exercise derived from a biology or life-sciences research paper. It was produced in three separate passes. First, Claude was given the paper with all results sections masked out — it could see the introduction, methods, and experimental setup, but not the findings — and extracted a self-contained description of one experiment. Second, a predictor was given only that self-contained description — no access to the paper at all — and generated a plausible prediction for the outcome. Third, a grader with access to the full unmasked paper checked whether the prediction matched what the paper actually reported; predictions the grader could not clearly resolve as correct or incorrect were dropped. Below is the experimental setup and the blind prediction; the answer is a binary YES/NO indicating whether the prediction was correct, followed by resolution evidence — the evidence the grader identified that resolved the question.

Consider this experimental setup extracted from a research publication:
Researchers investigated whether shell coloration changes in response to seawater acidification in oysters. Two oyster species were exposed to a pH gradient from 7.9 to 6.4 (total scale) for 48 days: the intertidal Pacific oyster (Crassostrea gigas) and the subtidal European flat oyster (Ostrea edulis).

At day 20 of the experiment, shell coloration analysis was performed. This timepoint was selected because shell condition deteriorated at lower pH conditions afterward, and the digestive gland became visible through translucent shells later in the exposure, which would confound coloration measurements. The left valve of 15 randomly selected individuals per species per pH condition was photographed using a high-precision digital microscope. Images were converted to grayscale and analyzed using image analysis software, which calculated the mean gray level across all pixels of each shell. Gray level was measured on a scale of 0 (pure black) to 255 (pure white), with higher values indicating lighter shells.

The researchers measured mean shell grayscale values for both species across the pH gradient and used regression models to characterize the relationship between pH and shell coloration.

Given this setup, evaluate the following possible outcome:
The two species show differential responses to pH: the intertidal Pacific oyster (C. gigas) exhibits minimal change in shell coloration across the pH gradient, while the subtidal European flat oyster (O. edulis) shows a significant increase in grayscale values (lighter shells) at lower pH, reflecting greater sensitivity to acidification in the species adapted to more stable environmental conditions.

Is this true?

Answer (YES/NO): NO